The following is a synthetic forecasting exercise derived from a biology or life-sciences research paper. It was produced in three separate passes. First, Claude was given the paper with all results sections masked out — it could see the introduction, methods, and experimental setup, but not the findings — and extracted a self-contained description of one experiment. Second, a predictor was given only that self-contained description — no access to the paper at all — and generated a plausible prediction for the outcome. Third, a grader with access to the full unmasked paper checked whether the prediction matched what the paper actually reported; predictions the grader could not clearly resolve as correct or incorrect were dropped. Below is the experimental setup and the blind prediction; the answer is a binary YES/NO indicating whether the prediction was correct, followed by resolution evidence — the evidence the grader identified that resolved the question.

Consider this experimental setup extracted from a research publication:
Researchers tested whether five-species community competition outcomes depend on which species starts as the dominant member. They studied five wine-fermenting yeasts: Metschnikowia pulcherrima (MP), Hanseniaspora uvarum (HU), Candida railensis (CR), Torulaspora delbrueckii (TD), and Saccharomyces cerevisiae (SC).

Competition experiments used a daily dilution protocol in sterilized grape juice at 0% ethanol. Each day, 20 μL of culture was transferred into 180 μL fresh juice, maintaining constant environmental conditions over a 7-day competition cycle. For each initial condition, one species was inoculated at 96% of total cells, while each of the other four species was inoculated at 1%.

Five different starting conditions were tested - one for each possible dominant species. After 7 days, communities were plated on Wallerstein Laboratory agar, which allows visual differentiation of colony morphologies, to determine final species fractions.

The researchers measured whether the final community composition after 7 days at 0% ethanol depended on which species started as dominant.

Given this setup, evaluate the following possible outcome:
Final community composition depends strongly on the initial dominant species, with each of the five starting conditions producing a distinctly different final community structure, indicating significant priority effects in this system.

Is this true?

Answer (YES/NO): NO